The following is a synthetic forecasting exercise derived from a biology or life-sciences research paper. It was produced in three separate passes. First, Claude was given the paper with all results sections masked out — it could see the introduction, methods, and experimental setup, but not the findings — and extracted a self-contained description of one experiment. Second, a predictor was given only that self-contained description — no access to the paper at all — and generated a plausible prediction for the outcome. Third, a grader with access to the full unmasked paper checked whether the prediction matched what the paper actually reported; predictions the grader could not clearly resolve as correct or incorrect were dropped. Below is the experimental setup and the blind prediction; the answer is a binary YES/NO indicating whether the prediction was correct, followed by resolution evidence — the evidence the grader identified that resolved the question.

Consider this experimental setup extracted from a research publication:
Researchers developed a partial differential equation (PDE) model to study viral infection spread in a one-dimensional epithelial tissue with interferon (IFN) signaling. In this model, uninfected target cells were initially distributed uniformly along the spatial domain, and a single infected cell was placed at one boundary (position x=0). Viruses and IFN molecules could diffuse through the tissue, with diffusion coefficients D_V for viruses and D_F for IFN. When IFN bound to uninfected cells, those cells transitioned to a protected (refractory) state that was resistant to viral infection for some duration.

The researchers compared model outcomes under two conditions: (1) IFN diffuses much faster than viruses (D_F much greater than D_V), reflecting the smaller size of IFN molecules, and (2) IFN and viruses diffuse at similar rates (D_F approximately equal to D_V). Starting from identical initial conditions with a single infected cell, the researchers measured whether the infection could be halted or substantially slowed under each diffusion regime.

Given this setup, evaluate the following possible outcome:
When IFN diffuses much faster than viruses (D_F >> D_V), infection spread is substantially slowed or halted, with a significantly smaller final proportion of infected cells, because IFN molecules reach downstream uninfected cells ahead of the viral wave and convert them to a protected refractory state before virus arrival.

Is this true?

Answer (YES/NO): YES